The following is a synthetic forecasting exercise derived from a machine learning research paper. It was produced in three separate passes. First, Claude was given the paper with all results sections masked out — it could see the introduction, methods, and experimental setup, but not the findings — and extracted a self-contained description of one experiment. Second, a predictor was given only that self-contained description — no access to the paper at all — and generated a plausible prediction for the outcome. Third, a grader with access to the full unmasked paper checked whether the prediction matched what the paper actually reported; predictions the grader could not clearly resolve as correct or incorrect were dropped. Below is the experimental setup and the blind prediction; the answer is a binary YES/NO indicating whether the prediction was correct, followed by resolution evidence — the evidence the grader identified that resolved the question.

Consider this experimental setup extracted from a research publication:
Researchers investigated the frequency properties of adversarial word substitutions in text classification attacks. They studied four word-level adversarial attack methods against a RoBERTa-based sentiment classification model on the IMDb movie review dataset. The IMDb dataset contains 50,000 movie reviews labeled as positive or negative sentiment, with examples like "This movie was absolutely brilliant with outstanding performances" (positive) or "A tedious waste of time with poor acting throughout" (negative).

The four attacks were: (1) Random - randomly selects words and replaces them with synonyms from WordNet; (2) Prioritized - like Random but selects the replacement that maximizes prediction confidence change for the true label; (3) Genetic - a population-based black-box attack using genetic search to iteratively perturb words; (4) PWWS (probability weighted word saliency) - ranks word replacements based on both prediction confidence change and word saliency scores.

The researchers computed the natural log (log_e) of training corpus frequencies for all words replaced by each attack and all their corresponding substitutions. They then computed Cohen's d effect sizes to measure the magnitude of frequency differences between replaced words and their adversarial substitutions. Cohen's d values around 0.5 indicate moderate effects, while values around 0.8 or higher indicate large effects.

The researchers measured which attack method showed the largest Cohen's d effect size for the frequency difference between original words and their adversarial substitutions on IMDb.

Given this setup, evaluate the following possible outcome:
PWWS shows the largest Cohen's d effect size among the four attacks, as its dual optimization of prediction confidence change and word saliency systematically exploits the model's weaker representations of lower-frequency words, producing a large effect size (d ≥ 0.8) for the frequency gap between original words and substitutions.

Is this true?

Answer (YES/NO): NO